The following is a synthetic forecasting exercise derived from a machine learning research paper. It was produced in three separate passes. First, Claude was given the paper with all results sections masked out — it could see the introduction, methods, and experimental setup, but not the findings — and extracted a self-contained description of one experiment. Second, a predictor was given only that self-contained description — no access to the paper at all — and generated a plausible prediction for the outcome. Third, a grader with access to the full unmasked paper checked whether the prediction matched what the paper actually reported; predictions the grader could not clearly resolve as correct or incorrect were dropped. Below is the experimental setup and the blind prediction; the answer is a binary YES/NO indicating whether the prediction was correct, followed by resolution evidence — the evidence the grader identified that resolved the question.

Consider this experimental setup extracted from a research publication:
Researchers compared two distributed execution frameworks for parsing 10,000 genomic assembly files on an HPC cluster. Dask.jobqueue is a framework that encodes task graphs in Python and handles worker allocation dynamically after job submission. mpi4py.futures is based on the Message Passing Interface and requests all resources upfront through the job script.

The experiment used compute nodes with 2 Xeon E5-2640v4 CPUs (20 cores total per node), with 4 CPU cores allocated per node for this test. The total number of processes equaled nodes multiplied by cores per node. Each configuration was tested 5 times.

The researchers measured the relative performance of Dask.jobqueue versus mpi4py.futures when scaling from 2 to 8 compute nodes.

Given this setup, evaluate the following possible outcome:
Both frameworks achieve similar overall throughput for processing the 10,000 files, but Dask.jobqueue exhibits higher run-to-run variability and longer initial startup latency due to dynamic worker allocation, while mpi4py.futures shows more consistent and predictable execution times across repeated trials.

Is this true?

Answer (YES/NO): NO